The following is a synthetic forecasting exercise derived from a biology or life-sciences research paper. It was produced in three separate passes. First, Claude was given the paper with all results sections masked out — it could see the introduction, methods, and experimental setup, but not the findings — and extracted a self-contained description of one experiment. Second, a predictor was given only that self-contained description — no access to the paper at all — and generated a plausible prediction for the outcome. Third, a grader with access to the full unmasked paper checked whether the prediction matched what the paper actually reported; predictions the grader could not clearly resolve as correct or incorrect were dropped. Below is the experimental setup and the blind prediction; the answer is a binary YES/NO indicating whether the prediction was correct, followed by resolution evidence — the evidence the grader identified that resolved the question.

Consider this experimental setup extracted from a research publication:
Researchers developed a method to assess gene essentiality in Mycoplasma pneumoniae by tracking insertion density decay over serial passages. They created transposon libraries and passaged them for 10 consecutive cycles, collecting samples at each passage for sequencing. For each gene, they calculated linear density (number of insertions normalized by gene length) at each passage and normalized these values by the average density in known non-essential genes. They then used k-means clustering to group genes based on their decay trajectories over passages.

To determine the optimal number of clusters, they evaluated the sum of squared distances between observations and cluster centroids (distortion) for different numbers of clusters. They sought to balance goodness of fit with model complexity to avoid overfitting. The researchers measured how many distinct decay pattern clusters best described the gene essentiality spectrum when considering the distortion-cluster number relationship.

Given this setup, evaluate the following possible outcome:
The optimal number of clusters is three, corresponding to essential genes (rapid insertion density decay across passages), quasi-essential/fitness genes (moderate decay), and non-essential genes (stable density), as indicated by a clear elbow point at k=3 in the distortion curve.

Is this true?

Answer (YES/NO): NO